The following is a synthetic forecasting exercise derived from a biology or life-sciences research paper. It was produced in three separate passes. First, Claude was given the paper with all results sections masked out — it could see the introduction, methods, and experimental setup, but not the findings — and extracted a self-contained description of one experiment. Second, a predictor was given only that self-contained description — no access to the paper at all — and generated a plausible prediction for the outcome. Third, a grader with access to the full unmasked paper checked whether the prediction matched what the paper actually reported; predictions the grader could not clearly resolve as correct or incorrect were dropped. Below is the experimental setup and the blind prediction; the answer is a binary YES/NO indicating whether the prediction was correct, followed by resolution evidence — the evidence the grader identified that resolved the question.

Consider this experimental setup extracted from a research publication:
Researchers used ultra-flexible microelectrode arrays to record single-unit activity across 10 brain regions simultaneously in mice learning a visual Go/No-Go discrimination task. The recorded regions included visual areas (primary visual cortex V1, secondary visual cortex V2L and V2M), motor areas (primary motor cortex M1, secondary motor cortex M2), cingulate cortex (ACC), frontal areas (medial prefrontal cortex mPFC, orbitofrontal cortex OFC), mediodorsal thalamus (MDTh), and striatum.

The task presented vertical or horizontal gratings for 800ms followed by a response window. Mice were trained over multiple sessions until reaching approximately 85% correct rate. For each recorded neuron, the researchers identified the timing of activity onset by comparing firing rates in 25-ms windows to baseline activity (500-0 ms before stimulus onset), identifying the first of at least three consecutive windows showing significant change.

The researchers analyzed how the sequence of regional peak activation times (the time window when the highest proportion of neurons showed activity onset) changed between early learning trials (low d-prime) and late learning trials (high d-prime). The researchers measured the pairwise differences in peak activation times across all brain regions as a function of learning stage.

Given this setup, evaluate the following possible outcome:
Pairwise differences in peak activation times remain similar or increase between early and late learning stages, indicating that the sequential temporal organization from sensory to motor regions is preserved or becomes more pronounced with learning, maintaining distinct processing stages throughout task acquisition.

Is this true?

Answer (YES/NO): NO